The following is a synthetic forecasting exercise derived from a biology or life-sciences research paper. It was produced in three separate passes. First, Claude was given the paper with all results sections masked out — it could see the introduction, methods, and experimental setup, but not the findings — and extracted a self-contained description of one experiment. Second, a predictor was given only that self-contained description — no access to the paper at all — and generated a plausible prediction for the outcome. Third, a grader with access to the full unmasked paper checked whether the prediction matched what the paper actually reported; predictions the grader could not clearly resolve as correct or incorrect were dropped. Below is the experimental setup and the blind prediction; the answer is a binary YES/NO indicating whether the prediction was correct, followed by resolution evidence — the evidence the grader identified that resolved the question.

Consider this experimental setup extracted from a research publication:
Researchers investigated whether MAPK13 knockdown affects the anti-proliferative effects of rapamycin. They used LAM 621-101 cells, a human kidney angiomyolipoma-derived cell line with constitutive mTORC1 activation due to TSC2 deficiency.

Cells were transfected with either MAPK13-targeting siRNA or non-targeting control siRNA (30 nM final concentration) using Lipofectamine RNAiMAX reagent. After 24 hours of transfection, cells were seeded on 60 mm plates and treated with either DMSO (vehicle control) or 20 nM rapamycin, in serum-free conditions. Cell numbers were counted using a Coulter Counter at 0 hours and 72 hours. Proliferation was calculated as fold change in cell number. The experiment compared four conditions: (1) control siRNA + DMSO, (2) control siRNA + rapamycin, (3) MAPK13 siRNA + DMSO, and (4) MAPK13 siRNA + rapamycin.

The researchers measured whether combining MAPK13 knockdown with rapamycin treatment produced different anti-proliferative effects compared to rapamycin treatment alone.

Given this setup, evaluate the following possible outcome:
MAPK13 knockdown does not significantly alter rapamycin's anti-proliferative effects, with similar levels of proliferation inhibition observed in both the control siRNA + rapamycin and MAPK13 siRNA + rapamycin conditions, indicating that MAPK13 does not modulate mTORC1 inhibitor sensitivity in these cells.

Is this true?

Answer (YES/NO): NO